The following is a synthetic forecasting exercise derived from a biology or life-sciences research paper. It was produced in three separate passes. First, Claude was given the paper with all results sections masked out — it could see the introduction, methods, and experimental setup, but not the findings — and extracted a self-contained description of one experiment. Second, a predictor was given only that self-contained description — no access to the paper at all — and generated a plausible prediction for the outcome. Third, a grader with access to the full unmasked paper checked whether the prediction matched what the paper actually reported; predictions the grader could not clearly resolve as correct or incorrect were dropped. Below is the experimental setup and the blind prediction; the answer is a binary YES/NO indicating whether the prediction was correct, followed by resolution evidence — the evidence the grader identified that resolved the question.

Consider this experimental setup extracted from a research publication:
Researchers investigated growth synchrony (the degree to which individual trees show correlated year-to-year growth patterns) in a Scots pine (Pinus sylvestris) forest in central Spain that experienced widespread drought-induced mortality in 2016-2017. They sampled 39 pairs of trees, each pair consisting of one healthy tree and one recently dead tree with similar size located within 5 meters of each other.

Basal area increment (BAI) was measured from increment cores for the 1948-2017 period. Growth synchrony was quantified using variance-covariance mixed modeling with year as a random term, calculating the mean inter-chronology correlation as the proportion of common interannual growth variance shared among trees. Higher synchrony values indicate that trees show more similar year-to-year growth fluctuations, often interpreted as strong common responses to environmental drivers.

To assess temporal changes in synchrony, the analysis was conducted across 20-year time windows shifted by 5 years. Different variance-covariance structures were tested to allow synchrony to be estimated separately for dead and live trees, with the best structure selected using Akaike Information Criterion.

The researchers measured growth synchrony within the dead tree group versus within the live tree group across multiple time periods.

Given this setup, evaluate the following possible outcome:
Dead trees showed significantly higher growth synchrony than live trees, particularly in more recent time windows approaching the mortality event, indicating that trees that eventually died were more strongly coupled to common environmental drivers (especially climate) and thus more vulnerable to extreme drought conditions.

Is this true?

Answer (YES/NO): NO